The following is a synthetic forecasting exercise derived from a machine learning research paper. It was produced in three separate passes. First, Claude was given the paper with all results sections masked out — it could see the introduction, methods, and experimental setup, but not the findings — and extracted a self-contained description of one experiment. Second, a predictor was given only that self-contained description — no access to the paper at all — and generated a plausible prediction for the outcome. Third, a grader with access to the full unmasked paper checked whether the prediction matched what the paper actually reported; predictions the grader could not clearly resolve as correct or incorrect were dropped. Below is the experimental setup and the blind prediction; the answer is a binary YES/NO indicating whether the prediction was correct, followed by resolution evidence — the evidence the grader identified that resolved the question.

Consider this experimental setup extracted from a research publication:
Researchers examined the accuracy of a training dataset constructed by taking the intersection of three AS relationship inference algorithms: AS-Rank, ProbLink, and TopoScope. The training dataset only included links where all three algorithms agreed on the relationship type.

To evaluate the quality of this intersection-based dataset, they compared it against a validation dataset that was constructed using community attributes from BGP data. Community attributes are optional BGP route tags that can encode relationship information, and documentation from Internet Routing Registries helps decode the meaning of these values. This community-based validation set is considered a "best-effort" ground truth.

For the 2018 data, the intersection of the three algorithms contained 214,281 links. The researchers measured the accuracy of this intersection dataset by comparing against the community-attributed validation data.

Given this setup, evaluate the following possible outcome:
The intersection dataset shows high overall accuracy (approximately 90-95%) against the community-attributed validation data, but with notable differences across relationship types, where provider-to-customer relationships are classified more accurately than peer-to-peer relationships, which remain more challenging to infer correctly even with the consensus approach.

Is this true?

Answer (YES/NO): NO